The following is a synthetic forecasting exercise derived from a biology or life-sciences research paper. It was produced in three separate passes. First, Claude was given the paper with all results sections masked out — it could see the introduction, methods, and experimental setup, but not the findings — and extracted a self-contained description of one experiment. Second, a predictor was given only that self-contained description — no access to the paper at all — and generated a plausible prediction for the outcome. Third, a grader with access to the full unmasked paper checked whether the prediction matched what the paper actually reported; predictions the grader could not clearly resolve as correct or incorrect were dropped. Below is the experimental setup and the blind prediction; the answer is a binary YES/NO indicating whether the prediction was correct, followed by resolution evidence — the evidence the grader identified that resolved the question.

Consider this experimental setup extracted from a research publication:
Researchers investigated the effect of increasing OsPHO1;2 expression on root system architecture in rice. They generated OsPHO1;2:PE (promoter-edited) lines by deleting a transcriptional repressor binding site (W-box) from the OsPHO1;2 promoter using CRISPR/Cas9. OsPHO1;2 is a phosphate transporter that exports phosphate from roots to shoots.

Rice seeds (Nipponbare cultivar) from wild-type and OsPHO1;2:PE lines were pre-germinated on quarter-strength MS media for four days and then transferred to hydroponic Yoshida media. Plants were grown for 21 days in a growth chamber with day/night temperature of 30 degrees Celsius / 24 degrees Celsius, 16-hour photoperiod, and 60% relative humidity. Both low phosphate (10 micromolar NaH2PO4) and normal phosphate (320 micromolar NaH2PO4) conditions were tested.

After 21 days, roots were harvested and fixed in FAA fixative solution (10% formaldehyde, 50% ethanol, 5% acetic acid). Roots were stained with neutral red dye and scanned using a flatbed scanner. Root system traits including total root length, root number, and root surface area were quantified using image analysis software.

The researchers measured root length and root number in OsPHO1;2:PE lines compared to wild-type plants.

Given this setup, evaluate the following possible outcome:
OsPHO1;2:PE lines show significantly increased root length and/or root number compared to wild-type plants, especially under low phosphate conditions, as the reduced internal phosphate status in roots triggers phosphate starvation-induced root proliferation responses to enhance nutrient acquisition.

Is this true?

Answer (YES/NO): NO